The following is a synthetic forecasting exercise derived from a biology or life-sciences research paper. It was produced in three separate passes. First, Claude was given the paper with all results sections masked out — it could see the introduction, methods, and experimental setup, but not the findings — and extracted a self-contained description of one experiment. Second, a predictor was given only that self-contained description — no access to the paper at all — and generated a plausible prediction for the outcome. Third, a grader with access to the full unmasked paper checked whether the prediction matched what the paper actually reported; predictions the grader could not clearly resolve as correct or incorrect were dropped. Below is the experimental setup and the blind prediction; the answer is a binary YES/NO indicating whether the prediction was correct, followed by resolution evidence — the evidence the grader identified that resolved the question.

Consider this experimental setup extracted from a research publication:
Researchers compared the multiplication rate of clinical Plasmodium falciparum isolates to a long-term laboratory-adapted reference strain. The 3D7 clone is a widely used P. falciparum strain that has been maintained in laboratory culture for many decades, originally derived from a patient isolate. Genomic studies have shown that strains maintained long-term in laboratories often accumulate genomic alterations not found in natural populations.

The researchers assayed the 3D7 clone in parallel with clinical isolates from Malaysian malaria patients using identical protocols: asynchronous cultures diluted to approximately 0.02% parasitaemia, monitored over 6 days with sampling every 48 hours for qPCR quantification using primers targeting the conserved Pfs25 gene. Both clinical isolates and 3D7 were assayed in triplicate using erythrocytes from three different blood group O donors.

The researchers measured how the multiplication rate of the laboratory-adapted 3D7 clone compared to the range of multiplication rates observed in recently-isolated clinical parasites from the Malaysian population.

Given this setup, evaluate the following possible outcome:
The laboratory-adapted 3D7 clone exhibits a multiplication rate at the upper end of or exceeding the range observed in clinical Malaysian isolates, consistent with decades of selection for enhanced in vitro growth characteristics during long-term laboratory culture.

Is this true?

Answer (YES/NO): YES